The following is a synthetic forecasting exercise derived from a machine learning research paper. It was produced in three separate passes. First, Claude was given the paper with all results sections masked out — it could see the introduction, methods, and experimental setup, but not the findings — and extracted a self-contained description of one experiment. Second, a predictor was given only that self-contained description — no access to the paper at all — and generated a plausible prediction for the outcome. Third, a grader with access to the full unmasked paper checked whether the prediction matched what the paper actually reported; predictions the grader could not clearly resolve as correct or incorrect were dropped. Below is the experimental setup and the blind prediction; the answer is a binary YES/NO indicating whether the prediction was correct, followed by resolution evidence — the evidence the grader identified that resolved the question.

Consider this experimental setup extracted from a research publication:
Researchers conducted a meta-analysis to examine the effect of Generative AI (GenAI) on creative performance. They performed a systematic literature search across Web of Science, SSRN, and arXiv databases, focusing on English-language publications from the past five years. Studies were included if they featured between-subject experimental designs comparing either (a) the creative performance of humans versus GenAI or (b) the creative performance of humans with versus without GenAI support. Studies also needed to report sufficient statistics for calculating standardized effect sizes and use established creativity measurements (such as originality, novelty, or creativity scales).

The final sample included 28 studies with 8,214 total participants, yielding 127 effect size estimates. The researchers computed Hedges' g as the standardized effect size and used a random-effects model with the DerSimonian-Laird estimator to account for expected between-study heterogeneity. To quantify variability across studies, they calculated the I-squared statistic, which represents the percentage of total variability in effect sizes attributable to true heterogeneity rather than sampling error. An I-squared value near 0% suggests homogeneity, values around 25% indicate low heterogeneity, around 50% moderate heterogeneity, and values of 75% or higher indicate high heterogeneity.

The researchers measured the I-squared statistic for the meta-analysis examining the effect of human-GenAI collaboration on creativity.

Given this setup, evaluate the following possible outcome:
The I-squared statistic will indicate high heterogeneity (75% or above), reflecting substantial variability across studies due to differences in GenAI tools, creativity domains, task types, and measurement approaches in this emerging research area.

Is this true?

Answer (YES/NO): YES